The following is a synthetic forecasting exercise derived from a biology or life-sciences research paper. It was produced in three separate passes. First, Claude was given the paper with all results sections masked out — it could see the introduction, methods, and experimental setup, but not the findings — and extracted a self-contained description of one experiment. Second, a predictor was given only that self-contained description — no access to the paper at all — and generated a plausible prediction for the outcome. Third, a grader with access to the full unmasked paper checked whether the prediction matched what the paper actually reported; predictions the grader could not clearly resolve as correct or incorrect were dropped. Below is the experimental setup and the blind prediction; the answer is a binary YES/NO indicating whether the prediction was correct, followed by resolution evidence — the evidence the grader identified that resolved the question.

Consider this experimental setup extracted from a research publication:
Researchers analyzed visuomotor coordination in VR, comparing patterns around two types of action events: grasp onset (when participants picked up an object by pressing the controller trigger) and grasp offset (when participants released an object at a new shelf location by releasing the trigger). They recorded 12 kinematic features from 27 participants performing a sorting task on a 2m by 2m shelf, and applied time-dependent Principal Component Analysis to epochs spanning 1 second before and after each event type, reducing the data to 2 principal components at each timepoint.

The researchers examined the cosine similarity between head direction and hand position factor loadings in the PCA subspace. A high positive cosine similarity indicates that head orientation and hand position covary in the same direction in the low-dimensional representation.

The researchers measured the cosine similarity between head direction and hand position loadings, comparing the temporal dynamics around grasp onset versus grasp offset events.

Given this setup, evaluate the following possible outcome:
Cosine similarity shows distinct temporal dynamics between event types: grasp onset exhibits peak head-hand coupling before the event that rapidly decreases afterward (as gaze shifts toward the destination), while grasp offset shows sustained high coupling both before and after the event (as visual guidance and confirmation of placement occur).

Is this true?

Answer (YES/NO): NO